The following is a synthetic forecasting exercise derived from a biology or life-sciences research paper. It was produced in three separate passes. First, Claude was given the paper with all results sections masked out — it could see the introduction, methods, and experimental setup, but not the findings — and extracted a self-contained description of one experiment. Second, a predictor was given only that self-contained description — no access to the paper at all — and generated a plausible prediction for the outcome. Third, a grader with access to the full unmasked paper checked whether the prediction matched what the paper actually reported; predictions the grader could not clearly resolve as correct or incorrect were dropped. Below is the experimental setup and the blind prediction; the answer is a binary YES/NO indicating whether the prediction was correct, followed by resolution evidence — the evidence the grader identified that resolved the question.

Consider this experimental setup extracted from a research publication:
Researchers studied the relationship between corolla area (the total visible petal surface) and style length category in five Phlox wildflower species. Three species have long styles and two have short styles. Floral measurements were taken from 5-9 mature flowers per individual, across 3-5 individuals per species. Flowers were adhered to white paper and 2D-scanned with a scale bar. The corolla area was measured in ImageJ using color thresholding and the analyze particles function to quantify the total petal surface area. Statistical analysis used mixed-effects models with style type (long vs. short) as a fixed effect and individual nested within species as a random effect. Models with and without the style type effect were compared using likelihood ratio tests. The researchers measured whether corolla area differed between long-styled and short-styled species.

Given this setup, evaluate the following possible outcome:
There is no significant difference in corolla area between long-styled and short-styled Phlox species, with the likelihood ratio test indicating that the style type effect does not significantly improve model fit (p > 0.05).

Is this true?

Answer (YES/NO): NO